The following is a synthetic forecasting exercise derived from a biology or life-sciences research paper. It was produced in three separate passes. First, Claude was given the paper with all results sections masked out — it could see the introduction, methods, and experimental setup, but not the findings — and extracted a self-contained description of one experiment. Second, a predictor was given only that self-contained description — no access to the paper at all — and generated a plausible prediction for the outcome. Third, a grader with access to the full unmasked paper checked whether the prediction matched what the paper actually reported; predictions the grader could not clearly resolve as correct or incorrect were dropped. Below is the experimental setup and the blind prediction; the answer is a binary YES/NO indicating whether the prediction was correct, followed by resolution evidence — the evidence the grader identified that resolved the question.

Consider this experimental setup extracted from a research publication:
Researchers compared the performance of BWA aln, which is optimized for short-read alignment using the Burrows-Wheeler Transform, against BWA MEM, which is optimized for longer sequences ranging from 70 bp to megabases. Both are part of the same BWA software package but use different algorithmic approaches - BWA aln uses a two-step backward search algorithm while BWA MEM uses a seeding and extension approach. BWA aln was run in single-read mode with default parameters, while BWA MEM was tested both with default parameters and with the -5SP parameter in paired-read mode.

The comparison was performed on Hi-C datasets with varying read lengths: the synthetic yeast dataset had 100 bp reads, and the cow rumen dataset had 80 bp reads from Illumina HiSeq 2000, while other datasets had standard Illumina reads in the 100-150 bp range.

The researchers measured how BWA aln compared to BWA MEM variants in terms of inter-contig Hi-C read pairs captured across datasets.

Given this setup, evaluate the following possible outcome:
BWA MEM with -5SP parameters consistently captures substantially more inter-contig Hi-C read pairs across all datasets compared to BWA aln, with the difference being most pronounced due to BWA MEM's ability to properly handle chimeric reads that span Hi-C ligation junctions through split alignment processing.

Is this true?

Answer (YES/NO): NO